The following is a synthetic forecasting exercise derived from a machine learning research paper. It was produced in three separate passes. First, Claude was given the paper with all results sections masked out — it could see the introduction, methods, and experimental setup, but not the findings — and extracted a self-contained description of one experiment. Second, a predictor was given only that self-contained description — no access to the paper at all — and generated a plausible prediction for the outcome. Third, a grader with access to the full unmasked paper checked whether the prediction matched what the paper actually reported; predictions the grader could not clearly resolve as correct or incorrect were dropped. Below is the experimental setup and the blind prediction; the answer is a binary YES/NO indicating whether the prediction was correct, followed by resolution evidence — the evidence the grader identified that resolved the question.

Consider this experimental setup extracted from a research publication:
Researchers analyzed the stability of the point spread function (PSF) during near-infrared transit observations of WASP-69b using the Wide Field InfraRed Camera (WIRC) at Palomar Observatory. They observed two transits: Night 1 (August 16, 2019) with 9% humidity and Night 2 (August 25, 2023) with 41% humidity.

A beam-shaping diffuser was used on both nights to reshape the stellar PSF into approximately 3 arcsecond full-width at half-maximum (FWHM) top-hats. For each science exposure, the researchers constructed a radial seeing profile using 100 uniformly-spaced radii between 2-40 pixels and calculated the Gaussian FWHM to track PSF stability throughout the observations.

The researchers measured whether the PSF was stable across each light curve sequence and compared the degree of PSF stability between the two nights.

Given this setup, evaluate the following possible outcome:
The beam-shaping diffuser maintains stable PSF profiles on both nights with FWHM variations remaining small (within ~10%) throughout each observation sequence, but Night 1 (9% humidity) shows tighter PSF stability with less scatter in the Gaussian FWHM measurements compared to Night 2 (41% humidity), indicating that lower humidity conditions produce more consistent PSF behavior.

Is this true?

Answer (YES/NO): NO